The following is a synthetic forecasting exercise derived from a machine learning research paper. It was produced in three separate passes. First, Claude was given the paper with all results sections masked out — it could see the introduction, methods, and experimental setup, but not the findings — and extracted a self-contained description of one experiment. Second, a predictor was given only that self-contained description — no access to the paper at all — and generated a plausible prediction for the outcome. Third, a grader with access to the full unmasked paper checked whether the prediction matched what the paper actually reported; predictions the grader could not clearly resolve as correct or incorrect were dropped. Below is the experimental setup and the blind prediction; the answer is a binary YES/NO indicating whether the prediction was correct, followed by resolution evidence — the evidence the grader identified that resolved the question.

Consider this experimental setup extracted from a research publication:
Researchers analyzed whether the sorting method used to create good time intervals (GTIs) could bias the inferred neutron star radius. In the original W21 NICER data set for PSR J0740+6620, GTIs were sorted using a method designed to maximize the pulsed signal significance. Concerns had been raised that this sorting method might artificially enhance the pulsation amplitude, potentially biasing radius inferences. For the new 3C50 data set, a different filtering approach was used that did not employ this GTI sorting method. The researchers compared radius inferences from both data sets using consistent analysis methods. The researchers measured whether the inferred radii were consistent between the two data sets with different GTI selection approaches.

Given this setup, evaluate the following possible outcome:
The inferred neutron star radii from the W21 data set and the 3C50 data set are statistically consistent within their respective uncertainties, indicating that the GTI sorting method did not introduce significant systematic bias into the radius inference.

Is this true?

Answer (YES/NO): YES